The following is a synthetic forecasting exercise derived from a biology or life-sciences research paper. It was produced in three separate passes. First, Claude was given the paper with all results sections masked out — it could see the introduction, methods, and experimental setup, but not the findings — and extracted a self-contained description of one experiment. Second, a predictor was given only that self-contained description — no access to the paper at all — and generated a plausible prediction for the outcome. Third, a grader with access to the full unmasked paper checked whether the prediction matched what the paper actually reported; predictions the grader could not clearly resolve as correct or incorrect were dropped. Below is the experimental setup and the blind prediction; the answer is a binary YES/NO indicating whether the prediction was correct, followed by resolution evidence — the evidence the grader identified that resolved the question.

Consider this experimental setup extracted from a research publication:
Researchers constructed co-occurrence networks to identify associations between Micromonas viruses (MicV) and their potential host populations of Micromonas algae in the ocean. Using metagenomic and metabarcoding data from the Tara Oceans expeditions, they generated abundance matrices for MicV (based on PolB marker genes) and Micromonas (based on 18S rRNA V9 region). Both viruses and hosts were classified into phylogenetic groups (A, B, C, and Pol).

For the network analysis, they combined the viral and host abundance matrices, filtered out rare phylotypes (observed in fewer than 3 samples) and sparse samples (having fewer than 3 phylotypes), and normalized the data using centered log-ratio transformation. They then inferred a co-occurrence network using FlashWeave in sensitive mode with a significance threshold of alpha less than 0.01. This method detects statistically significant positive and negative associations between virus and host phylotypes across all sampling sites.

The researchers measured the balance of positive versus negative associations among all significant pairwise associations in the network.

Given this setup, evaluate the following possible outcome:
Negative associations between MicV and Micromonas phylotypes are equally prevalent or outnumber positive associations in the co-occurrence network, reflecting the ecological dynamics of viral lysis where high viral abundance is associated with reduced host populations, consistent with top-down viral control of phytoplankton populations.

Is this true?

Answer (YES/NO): NO